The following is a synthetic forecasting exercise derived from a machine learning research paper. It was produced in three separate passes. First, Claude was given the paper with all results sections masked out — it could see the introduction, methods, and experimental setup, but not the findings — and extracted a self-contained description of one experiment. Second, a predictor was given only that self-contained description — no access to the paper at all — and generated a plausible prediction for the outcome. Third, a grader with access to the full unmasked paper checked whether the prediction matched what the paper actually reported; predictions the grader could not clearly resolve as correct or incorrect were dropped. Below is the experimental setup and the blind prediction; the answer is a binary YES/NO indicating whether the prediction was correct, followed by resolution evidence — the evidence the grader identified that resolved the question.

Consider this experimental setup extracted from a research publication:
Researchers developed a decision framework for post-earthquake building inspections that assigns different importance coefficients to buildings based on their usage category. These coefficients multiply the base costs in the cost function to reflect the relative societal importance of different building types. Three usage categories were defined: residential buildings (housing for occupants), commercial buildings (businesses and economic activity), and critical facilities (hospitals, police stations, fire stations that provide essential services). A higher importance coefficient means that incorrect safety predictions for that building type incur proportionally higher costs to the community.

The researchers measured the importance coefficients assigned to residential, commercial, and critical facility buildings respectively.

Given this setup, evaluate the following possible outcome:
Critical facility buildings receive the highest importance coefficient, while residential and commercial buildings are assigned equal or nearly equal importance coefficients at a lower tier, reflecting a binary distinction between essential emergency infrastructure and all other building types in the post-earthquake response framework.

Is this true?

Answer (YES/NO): NO